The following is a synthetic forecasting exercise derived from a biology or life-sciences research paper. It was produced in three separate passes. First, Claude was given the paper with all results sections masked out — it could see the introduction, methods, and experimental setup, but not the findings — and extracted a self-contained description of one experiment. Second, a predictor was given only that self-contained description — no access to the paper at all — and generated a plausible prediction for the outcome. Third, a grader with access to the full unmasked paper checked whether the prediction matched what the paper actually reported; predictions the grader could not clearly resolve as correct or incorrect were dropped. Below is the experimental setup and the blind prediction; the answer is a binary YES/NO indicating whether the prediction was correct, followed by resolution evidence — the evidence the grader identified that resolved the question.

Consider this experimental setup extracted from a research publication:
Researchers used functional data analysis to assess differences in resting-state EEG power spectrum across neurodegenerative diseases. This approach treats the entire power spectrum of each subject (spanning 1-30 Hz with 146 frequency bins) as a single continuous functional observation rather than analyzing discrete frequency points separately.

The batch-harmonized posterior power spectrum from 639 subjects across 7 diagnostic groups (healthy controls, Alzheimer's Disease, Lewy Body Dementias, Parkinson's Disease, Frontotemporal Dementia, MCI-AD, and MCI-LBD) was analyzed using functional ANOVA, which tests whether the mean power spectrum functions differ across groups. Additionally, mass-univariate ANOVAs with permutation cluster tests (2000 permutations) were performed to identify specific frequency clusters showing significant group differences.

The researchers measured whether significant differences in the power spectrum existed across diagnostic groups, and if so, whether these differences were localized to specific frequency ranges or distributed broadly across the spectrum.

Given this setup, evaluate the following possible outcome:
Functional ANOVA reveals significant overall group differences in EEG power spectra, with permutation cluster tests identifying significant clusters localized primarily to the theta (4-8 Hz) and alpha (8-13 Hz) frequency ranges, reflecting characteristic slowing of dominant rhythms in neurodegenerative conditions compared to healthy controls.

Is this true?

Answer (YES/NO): NO